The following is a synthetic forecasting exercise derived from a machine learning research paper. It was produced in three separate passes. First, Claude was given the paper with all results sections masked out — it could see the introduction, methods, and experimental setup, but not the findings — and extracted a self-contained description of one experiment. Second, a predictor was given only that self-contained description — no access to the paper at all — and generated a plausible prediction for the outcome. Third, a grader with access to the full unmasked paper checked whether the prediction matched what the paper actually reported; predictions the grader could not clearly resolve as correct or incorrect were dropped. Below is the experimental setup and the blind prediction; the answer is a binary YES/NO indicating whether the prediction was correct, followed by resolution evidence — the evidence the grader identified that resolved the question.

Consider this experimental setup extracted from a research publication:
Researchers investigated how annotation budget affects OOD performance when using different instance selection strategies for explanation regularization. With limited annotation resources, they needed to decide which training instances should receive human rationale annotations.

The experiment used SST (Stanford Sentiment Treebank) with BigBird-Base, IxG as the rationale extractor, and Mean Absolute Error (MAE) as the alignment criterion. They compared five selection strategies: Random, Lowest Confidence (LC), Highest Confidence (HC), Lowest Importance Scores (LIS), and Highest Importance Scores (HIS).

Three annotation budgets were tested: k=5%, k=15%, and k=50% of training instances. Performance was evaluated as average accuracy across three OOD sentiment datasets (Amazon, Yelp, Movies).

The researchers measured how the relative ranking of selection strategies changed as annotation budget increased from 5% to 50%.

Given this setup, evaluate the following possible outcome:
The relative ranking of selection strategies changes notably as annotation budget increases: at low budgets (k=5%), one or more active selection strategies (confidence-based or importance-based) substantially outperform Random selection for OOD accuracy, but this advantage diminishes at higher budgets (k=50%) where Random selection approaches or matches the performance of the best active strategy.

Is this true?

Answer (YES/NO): NO